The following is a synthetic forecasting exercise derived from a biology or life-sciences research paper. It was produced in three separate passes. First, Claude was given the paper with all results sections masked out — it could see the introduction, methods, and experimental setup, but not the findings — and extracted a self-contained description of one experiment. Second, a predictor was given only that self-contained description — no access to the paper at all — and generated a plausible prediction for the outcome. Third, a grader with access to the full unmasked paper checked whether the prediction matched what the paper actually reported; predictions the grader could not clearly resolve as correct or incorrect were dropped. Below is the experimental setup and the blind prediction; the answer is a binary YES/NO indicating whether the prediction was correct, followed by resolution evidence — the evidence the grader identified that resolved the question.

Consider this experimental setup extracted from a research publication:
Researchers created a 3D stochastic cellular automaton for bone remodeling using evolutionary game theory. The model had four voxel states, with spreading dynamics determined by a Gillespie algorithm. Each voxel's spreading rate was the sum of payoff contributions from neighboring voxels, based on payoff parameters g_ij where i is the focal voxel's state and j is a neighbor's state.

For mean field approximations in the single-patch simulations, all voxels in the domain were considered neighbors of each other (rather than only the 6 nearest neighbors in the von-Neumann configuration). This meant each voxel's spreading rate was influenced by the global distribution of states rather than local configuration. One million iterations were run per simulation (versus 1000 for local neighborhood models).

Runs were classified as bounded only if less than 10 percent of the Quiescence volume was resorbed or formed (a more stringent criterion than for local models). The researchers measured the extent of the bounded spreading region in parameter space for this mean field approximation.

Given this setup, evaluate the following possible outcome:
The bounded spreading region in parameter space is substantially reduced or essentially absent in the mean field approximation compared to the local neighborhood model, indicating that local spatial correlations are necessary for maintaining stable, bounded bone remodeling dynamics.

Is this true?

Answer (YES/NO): YES